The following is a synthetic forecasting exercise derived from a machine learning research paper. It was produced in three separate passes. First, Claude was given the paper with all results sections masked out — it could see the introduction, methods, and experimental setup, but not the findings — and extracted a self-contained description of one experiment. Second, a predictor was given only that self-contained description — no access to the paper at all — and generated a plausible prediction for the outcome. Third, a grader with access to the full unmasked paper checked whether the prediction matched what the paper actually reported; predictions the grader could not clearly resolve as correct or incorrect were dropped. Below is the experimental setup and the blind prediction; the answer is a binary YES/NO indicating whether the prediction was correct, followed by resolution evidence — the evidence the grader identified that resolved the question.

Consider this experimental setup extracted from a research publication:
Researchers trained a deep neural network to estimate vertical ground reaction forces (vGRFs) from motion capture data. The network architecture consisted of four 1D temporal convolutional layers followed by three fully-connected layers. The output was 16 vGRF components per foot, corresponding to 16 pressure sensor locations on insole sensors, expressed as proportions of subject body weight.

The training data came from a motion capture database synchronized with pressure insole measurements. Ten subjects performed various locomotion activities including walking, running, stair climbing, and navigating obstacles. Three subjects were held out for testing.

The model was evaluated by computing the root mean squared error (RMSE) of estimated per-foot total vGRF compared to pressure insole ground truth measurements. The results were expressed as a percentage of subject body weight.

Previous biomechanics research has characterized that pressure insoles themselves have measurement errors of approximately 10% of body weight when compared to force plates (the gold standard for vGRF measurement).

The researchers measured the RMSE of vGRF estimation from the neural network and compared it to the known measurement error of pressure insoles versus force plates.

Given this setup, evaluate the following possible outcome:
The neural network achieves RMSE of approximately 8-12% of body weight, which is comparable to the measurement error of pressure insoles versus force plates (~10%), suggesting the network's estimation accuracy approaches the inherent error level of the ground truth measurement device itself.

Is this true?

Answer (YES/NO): YES